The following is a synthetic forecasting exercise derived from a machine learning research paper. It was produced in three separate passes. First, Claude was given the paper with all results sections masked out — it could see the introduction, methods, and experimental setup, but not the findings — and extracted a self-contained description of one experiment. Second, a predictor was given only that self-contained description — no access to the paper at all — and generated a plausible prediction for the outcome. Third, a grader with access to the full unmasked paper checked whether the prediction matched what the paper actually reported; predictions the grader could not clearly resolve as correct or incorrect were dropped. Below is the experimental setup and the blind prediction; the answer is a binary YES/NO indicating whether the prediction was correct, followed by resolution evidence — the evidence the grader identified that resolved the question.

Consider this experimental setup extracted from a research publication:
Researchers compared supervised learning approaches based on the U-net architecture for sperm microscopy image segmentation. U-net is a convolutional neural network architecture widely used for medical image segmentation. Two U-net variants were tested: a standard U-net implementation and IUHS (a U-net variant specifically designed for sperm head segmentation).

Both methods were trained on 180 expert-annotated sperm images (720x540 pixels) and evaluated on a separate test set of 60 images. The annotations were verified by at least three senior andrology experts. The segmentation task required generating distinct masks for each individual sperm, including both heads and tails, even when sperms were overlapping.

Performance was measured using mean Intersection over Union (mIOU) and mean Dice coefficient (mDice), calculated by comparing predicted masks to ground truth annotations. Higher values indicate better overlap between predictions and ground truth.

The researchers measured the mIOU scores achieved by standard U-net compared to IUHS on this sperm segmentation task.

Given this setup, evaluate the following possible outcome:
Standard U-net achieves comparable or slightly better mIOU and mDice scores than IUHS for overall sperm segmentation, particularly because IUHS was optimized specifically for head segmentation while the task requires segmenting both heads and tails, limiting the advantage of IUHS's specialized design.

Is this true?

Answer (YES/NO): YES